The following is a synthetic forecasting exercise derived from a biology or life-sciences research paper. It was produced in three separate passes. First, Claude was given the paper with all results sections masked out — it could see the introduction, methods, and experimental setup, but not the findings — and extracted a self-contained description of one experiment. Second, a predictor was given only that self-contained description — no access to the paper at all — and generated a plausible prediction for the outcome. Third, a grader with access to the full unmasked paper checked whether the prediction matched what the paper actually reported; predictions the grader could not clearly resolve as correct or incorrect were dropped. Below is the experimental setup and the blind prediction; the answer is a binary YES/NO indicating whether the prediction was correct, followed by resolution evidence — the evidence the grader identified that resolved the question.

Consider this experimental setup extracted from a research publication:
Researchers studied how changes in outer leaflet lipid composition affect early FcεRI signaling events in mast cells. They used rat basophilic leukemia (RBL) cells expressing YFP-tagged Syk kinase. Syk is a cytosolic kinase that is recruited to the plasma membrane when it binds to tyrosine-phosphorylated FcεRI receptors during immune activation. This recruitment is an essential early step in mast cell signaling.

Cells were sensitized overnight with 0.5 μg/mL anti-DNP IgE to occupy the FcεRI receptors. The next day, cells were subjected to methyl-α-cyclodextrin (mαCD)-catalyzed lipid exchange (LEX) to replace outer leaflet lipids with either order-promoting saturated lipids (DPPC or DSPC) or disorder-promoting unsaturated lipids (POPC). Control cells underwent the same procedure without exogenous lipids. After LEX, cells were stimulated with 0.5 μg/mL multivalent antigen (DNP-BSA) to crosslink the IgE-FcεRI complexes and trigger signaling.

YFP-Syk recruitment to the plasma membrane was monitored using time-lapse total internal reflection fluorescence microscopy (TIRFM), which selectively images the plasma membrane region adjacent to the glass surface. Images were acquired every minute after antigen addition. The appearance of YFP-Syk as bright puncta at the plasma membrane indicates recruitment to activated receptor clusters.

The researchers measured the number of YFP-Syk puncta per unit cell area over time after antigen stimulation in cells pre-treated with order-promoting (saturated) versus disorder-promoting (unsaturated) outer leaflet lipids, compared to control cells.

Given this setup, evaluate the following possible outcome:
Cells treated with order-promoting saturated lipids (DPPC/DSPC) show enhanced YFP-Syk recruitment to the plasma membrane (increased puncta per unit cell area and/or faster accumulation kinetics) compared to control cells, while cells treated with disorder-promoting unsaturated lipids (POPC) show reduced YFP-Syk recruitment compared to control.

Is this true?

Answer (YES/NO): YES